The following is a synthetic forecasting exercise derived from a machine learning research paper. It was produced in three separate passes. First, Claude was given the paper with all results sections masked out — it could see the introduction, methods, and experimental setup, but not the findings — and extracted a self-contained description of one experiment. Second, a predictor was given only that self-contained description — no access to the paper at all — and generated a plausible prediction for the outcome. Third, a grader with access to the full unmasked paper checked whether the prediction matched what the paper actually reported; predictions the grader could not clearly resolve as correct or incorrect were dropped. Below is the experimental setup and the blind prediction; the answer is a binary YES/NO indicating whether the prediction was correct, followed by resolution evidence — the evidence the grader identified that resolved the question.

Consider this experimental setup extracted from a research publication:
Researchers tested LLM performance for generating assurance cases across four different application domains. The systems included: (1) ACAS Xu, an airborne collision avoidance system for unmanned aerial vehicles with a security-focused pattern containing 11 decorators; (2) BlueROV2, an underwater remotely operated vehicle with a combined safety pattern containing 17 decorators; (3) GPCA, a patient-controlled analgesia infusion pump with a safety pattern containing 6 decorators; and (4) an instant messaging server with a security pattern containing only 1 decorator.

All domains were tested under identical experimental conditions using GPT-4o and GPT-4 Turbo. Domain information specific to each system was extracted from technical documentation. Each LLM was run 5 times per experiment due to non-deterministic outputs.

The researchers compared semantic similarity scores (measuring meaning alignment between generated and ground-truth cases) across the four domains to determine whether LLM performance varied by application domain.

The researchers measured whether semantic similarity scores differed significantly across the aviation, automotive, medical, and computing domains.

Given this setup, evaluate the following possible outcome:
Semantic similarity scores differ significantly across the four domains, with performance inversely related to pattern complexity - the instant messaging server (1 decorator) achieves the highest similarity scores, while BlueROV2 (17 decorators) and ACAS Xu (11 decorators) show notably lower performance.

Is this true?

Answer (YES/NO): NO